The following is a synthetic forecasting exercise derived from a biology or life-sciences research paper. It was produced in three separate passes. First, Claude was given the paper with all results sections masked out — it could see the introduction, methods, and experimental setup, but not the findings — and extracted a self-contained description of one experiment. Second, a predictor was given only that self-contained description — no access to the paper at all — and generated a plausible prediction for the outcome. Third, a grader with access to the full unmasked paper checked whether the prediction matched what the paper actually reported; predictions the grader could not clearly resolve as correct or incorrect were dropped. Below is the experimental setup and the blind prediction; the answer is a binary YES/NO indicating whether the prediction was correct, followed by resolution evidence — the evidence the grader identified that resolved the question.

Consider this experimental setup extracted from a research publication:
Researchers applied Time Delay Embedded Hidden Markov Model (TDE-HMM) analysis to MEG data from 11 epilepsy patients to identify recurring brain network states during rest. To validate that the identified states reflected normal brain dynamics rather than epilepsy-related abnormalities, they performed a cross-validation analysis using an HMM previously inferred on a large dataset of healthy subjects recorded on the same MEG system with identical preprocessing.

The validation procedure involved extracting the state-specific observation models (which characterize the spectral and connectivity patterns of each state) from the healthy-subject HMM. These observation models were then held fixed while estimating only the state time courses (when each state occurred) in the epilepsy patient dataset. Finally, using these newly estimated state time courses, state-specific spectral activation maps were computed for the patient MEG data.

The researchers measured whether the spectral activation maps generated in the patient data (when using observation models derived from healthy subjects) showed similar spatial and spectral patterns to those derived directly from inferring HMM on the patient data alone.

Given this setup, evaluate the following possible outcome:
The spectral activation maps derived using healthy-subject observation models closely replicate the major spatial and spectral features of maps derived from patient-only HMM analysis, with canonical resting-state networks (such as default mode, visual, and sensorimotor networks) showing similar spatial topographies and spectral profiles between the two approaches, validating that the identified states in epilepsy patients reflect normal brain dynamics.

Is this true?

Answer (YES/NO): NO